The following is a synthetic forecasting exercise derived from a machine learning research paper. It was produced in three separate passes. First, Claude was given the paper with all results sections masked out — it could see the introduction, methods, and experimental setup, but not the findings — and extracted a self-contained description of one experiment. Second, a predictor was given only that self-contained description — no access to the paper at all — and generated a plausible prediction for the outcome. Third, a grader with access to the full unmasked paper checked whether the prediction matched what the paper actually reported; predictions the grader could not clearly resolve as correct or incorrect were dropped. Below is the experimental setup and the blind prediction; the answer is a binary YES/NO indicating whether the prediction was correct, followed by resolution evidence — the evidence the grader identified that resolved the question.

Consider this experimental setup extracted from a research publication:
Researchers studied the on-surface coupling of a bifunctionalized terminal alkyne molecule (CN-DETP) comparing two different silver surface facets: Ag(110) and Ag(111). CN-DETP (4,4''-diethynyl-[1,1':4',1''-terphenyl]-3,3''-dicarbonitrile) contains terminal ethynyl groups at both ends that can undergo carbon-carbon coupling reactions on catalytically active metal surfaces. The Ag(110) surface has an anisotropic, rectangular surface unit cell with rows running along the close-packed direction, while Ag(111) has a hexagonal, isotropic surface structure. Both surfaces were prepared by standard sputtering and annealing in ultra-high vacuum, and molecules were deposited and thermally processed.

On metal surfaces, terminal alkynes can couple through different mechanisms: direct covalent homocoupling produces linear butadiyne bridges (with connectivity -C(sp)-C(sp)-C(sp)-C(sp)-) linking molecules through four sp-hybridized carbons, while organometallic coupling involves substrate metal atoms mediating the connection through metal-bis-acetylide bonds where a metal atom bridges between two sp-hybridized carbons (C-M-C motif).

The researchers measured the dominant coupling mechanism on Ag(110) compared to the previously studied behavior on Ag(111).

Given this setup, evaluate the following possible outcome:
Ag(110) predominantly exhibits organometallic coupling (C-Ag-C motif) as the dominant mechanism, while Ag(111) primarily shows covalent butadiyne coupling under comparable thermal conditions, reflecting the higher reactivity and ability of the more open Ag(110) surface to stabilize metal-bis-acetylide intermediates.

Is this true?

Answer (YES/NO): YES